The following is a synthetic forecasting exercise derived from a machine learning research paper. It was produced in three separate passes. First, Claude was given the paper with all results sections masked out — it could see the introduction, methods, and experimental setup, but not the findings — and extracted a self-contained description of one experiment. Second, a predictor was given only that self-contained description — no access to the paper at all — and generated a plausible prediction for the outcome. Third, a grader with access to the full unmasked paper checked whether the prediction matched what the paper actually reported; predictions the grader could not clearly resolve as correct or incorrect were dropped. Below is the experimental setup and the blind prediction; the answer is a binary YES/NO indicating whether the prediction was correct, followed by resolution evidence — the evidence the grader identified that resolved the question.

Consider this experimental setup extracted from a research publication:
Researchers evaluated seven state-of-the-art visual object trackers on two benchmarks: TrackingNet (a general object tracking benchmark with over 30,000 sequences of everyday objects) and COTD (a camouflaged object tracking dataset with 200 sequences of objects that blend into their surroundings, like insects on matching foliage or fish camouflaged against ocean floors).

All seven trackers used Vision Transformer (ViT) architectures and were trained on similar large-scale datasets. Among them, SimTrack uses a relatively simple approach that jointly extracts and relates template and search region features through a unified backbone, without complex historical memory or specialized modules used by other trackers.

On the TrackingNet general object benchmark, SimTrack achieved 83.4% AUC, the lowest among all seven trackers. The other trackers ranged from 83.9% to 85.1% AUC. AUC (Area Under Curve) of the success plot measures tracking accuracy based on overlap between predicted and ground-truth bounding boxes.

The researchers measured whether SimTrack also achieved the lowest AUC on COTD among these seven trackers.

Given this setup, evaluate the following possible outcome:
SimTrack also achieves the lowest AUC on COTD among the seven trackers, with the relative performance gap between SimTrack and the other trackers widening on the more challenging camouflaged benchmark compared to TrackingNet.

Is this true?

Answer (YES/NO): YES